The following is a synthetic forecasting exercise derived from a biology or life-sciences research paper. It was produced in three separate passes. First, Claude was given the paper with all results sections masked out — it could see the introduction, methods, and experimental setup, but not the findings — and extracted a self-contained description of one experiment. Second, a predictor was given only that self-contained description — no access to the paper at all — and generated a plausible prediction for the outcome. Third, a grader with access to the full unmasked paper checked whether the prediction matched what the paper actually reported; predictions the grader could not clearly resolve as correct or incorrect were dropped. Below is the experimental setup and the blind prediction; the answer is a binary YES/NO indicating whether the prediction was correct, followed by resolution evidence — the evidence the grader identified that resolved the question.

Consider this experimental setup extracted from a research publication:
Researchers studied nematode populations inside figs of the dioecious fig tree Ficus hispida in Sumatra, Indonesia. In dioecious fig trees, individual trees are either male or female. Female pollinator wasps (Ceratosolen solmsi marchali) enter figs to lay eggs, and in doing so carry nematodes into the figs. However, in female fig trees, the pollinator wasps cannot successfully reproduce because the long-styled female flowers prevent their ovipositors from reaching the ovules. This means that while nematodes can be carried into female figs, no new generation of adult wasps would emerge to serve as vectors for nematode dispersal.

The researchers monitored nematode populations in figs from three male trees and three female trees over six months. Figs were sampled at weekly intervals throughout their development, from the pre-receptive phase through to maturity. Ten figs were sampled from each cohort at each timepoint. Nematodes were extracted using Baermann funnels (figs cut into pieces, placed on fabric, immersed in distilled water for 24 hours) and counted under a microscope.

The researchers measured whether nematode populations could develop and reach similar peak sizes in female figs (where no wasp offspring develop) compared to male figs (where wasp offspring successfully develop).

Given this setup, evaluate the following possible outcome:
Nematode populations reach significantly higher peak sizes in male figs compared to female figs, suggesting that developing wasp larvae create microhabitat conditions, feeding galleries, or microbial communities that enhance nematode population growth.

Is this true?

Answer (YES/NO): NO